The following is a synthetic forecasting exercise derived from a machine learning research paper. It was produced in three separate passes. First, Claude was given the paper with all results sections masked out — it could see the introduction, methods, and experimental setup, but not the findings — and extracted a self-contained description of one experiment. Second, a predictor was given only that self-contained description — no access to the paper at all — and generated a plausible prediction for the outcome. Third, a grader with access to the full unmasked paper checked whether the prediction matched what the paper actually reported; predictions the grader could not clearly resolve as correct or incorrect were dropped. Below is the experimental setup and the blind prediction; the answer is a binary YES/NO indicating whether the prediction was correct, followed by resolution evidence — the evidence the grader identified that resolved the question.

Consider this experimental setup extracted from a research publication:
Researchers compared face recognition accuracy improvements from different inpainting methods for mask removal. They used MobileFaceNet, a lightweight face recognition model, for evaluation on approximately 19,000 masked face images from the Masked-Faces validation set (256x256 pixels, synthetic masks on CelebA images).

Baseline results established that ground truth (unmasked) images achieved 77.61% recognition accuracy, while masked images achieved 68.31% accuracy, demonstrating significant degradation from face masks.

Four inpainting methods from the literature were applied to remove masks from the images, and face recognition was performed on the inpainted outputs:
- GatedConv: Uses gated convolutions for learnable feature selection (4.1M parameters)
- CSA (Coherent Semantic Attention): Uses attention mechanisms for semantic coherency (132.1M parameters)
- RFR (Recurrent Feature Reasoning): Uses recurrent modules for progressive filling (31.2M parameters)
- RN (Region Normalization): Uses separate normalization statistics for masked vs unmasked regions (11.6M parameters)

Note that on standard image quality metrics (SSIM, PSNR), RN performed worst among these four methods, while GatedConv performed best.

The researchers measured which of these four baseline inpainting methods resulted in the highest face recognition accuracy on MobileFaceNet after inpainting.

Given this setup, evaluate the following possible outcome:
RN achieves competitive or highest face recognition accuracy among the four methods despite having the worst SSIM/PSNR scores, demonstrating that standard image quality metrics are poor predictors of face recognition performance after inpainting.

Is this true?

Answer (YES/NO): YES